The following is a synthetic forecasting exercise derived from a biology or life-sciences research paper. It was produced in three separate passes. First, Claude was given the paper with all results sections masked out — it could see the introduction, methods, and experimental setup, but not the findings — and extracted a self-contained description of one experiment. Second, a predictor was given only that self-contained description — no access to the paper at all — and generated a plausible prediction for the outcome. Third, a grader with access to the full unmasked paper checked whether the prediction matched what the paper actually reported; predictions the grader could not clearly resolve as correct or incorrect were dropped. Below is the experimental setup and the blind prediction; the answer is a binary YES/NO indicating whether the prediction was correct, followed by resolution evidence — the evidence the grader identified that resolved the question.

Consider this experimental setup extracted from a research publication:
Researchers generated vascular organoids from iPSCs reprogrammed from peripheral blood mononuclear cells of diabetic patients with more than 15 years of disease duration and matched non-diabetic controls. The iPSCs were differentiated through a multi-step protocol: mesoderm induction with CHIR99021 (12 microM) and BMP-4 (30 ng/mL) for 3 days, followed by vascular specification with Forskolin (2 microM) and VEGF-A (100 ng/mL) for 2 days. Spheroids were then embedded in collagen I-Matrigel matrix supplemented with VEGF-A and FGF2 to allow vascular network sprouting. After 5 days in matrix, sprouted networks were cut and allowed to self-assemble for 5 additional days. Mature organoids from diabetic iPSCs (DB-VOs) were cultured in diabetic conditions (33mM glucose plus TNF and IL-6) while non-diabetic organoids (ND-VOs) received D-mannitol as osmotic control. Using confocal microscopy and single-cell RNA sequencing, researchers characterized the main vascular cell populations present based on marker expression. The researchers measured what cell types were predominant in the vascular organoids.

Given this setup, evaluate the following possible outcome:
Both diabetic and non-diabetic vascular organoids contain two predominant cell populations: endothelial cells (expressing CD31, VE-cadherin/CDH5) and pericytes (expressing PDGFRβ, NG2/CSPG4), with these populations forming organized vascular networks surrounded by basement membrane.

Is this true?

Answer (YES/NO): YES